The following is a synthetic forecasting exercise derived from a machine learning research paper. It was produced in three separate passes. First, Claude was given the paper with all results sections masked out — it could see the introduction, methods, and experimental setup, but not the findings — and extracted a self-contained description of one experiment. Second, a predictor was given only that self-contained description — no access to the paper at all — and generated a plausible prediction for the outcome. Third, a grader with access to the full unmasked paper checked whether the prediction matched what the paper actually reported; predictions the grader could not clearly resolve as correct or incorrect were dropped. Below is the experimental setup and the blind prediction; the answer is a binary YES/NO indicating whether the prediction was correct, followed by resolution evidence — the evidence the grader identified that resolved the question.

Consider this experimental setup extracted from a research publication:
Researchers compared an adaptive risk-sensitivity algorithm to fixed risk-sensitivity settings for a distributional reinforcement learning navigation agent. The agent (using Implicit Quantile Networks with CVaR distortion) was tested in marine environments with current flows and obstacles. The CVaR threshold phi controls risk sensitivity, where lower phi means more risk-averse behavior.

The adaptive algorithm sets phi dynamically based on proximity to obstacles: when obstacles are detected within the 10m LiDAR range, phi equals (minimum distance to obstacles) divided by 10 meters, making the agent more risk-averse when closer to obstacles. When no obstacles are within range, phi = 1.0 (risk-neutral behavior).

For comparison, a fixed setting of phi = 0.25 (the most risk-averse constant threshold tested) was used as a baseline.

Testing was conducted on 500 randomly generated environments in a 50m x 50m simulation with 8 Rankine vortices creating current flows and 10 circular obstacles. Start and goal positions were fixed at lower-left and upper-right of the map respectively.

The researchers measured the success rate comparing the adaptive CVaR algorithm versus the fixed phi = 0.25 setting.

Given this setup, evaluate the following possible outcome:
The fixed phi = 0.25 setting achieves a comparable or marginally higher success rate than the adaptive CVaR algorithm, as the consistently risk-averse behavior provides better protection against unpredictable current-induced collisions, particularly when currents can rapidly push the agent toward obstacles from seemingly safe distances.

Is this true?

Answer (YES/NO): NO